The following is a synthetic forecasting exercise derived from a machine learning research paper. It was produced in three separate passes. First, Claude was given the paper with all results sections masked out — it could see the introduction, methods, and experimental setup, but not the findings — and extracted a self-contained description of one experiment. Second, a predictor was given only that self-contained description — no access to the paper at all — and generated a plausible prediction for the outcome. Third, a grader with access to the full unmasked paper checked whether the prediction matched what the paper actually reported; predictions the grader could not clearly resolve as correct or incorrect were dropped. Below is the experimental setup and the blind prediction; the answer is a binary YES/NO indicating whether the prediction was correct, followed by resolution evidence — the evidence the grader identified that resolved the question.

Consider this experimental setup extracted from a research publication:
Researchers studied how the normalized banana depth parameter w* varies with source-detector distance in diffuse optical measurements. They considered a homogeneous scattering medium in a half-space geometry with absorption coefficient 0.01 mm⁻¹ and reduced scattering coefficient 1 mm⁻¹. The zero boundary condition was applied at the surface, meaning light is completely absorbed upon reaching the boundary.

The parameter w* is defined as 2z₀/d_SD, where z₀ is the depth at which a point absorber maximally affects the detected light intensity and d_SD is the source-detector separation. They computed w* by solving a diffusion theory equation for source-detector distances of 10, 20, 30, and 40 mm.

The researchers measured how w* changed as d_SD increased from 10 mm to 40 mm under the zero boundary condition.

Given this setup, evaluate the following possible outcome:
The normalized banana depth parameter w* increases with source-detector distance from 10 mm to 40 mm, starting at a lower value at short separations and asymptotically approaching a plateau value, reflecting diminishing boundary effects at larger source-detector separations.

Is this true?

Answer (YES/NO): NO